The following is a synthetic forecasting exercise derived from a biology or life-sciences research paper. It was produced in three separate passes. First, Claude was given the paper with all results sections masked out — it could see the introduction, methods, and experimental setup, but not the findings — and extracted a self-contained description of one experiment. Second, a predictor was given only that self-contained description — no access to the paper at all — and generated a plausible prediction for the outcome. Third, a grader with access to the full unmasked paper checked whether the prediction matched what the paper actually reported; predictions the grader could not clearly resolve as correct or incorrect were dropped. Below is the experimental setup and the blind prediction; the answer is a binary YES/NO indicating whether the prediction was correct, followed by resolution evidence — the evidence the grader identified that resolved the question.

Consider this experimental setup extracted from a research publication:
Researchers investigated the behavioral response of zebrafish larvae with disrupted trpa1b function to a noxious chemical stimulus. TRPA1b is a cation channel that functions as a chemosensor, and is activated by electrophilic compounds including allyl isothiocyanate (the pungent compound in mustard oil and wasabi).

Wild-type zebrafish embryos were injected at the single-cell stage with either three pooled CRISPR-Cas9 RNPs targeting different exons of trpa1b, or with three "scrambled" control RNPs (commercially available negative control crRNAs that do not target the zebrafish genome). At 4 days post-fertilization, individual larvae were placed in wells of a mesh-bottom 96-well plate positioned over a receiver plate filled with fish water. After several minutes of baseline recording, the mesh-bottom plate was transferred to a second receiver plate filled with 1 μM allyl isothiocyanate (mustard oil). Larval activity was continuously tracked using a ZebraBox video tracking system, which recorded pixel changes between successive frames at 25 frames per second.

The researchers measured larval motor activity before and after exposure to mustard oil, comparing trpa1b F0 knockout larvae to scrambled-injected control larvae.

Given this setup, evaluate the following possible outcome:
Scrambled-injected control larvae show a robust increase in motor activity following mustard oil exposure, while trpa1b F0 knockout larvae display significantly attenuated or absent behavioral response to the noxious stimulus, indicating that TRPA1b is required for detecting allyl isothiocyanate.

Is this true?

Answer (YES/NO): YES